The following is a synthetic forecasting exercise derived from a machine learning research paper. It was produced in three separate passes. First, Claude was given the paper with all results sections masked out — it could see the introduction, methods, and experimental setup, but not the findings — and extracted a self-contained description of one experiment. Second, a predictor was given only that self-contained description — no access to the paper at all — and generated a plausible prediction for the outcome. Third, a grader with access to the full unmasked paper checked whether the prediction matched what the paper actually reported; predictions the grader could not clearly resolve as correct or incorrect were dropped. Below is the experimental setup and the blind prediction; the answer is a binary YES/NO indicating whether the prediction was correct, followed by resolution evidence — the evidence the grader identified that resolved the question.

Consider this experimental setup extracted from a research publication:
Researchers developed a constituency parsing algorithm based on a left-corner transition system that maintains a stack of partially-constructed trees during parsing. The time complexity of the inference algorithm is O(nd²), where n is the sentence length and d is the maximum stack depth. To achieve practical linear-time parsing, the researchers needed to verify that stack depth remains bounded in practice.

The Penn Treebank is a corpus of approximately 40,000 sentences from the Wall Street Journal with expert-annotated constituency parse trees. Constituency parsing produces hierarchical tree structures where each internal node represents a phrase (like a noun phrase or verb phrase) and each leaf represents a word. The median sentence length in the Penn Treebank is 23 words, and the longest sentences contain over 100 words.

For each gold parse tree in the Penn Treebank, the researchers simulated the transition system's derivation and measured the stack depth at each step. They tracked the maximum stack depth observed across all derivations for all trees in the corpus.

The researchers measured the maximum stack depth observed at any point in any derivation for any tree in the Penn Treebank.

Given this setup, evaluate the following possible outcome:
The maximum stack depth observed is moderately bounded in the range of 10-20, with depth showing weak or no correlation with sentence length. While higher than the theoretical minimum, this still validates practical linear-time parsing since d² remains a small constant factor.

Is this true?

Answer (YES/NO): NO